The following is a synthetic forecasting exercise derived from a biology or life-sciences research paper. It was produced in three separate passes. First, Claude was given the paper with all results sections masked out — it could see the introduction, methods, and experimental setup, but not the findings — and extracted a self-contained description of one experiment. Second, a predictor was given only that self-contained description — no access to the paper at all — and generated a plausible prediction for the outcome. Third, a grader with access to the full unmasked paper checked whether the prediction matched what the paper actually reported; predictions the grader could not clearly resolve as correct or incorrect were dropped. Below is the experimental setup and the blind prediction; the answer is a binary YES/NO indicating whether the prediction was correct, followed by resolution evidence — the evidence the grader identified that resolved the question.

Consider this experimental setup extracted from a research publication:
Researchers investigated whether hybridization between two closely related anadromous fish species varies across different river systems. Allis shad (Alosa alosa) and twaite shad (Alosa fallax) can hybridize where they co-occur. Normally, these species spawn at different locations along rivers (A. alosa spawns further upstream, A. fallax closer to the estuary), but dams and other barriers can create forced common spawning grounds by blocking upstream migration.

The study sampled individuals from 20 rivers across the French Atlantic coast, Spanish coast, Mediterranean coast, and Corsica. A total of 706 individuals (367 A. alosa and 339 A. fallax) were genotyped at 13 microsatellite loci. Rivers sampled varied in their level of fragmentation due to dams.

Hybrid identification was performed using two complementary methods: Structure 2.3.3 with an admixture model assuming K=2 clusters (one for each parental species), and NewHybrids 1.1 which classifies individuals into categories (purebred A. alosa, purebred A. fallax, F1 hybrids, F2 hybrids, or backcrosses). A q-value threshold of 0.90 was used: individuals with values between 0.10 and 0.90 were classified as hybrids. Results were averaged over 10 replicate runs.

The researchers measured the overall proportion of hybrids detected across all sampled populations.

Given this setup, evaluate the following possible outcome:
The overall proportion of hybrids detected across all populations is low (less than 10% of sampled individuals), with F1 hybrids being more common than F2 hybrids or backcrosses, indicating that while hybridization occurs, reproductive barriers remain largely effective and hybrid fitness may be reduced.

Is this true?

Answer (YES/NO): NO